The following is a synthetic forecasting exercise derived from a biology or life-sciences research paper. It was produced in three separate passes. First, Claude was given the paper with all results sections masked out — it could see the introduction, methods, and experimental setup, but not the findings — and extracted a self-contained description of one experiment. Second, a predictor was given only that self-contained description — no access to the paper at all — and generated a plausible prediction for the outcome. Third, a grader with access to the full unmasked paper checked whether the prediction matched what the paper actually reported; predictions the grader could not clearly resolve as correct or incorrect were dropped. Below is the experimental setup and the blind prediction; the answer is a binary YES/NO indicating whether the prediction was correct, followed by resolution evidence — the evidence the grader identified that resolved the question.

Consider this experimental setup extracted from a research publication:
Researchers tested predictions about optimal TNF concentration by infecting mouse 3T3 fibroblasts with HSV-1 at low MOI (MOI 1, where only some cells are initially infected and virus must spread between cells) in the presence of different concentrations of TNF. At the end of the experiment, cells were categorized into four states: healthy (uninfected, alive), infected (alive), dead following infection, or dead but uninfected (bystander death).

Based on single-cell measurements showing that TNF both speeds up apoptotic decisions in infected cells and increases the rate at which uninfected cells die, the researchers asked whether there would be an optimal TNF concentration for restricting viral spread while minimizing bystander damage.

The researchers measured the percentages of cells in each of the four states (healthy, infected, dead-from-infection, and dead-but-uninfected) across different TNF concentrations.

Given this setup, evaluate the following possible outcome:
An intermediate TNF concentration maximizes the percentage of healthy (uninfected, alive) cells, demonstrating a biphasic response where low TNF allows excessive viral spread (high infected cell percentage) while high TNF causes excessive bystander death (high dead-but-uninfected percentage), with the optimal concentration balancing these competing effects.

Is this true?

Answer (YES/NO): YES